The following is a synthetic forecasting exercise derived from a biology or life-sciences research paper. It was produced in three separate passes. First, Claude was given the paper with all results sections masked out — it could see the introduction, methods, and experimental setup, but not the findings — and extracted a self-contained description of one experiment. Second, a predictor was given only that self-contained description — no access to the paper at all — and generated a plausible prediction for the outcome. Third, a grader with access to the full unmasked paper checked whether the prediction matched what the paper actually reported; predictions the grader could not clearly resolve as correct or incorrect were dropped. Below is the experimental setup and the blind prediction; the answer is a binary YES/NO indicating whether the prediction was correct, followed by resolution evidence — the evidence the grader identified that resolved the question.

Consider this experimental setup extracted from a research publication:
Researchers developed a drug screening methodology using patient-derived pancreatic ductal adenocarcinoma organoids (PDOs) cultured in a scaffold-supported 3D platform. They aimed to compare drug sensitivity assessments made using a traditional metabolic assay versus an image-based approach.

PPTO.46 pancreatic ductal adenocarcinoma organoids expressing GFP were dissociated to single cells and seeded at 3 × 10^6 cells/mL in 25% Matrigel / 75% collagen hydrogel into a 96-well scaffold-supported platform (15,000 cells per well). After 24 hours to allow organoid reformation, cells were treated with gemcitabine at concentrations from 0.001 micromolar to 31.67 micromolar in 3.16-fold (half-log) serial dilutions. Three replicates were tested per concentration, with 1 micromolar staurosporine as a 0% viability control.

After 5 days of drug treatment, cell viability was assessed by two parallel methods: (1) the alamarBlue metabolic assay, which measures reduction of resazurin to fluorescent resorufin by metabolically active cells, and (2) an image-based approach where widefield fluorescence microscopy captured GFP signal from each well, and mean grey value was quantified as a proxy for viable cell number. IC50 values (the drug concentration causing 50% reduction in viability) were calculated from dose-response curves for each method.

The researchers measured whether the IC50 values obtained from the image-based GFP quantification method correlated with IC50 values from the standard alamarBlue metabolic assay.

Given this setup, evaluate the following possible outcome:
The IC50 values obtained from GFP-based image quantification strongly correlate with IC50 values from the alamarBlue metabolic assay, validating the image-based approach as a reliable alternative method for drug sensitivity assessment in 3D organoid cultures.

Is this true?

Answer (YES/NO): YES